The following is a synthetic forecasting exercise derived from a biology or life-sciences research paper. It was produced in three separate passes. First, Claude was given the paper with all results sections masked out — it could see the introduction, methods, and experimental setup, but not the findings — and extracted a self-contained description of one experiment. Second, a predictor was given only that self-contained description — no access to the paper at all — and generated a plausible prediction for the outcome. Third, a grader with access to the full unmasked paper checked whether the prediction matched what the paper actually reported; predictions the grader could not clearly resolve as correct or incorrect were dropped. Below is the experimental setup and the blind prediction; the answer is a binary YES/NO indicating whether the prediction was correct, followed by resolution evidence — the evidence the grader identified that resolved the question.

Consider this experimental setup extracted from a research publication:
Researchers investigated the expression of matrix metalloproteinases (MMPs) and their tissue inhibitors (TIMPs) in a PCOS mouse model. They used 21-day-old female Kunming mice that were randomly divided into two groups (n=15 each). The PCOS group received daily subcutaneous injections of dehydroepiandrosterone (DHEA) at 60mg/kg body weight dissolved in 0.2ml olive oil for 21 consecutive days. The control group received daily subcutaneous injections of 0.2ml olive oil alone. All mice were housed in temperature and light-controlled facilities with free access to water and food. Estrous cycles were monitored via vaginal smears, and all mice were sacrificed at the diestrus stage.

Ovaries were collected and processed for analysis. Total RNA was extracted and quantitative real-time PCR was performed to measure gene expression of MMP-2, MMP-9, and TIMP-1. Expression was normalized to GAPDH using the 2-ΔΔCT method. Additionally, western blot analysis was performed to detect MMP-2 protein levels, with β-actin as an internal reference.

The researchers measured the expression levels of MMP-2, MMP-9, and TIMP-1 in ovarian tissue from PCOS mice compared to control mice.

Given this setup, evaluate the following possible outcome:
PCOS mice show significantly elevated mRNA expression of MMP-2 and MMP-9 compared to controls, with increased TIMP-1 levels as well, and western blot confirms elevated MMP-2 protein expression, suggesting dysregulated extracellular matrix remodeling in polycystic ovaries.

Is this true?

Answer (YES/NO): NO